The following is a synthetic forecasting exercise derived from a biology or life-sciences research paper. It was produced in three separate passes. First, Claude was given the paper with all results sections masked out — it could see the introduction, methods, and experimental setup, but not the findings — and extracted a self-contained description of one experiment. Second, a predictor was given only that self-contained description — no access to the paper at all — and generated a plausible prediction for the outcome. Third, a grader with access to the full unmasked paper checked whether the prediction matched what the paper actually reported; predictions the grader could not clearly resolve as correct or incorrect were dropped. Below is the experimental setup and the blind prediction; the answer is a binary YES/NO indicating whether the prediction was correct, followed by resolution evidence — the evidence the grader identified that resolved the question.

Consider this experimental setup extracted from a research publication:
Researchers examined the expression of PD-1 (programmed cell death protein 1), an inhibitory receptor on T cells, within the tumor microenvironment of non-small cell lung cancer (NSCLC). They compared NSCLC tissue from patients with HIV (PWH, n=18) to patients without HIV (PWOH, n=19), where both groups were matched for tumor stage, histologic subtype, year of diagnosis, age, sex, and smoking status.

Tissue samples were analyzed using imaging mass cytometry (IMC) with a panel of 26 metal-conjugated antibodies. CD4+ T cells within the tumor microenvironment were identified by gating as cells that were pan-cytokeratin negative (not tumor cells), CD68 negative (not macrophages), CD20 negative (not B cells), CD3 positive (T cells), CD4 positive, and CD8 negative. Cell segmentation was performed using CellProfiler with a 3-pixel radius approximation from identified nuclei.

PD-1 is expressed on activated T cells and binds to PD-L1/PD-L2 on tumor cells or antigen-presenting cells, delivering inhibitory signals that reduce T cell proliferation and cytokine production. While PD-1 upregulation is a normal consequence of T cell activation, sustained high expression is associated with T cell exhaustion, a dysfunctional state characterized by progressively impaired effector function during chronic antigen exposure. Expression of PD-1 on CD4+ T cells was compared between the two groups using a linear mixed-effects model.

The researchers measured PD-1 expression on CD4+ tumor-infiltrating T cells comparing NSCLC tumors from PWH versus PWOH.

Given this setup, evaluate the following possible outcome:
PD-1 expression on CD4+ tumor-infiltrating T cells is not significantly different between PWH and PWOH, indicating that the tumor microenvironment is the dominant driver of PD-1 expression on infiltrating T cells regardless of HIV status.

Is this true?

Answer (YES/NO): NO